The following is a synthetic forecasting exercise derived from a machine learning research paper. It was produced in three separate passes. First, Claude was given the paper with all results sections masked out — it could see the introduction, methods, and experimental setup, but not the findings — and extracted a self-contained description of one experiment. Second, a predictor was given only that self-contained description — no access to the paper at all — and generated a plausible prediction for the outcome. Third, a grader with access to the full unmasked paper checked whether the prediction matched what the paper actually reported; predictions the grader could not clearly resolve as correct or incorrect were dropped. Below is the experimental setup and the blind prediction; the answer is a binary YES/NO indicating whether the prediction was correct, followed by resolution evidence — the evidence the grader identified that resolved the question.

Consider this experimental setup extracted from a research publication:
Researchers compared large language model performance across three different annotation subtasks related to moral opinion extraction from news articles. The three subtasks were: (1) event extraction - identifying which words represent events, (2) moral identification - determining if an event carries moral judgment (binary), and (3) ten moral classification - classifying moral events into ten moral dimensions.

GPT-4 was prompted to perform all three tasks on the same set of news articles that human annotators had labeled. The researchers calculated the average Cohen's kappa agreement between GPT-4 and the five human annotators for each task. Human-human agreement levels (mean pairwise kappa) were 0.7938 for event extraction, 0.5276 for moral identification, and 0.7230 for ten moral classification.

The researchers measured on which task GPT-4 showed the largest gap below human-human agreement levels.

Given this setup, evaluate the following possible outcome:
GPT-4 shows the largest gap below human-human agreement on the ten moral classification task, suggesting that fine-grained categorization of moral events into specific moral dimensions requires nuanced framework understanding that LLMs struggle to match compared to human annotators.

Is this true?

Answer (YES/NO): YES